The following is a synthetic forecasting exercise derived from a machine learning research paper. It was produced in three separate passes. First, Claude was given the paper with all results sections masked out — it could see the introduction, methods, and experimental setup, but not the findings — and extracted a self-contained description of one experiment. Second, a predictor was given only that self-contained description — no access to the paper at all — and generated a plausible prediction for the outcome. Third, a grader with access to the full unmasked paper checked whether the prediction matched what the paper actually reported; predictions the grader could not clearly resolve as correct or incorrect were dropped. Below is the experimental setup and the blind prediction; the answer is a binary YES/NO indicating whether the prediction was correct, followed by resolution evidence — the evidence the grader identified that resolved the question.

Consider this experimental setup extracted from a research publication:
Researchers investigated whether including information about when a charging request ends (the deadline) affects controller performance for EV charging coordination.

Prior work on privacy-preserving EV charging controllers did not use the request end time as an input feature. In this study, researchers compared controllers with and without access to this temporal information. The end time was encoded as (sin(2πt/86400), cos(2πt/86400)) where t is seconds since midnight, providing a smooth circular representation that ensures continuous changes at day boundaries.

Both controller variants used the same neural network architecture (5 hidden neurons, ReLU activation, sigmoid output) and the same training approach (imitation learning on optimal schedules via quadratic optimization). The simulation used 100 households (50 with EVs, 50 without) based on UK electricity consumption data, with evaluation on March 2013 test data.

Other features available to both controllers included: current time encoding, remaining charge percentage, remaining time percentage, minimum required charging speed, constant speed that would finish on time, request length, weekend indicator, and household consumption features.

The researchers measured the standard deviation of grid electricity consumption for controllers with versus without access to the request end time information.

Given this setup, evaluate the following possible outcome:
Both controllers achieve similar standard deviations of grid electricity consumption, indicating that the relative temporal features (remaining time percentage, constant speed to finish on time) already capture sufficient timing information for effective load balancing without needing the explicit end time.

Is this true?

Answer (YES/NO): NO